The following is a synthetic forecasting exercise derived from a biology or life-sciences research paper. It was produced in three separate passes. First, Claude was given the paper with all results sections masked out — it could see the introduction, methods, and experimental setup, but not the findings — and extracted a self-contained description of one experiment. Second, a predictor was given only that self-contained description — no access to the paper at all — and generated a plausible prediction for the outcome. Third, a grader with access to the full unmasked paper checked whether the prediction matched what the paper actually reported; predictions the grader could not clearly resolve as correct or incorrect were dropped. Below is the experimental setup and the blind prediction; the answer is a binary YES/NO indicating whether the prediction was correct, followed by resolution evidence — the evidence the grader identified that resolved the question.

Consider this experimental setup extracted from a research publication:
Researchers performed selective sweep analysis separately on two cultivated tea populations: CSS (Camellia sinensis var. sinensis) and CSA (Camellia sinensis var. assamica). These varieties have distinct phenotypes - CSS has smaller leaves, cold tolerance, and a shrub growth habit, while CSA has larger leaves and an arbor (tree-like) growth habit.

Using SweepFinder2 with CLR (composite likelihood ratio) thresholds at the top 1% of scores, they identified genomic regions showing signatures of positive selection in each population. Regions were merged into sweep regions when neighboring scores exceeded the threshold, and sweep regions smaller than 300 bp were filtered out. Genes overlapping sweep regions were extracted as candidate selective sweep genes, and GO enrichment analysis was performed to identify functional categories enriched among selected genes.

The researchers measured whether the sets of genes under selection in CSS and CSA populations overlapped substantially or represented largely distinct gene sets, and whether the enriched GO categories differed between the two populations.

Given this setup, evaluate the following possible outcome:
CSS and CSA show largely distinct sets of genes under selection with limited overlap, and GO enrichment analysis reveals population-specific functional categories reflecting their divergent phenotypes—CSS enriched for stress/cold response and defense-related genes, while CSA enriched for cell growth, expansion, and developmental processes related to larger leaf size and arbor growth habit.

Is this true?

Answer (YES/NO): NO